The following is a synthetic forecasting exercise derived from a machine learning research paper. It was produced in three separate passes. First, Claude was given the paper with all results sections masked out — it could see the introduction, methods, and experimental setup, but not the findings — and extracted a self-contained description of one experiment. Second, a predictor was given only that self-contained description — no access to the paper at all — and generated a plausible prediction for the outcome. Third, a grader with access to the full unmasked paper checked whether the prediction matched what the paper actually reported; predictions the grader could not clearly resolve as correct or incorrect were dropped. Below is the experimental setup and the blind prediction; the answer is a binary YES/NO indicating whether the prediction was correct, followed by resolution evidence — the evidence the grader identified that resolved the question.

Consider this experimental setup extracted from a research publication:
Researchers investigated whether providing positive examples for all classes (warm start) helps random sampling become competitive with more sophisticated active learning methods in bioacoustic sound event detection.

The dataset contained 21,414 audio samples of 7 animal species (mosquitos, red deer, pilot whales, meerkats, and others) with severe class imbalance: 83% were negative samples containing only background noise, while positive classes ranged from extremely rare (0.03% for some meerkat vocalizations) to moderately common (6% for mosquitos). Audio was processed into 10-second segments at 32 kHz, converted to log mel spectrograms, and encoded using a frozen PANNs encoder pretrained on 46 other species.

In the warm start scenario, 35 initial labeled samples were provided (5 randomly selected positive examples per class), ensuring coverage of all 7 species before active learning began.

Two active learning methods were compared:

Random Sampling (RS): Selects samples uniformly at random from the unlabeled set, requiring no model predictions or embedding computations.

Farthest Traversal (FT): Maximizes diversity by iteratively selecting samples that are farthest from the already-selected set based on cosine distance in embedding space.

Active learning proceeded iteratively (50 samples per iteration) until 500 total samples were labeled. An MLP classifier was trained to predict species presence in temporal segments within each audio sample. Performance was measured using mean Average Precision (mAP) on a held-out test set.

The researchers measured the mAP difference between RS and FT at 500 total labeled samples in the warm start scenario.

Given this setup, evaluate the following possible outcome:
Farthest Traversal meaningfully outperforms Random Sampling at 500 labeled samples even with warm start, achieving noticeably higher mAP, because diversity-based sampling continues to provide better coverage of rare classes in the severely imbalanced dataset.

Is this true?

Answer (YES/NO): NO